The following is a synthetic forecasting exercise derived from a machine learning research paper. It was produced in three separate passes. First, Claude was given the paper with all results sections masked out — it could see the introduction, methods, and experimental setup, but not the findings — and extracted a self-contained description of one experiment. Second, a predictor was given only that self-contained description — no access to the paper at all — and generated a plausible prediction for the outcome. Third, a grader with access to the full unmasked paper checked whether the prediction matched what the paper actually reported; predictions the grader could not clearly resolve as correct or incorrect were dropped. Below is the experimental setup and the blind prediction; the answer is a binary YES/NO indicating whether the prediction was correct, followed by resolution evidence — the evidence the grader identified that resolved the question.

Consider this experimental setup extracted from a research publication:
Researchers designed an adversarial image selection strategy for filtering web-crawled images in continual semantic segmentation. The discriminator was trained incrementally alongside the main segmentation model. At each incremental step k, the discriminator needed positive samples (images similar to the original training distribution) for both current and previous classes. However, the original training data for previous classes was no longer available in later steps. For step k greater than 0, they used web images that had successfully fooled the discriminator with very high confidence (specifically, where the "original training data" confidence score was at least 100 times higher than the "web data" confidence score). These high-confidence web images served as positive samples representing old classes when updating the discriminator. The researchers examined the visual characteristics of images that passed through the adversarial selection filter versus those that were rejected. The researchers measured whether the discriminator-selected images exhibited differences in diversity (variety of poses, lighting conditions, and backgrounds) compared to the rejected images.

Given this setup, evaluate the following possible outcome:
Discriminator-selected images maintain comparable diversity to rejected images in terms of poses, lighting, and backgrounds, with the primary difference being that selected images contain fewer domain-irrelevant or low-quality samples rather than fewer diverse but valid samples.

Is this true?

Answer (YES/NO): NO